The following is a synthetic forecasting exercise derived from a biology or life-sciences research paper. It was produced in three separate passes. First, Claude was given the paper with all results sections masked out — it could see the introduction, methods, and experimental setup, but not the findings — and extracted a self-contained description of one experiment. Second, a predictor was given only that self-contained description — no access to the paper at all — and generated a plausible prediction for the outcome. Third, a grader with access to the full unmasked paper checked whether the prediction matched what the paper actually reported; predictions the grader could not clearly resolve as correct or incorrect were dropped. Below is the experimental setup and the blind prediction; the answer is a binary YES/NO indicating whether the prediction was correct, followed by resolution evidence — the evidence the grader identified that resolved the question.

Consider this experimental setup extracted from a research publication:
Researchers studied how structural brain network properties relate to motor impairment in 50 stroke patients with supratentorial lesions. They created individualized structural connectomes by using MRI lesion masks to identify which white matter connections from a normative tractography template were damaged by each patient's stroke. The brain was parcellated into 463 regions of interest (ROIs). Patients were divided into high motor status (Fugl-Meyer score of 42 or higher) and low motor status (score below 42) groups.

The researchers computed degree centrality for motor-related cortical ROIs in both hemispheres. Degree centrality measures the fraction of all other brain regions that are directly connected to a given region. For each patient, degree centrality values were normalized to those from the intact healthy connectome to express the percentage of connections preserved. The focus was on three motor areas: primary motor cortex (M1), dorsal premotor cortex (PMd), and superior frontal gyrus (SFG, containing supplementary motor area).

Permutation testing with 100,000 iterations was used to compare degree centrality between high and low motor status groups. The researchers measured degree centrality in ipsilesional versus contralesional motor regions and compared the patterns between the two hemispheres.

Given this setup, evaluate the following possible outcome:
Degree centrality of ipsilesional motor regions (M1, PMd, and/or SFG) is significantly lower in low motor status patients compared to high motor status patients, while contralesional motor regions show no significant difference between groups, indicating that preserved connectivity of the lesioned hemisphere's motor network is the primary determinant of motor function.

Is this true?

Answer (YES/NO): NO